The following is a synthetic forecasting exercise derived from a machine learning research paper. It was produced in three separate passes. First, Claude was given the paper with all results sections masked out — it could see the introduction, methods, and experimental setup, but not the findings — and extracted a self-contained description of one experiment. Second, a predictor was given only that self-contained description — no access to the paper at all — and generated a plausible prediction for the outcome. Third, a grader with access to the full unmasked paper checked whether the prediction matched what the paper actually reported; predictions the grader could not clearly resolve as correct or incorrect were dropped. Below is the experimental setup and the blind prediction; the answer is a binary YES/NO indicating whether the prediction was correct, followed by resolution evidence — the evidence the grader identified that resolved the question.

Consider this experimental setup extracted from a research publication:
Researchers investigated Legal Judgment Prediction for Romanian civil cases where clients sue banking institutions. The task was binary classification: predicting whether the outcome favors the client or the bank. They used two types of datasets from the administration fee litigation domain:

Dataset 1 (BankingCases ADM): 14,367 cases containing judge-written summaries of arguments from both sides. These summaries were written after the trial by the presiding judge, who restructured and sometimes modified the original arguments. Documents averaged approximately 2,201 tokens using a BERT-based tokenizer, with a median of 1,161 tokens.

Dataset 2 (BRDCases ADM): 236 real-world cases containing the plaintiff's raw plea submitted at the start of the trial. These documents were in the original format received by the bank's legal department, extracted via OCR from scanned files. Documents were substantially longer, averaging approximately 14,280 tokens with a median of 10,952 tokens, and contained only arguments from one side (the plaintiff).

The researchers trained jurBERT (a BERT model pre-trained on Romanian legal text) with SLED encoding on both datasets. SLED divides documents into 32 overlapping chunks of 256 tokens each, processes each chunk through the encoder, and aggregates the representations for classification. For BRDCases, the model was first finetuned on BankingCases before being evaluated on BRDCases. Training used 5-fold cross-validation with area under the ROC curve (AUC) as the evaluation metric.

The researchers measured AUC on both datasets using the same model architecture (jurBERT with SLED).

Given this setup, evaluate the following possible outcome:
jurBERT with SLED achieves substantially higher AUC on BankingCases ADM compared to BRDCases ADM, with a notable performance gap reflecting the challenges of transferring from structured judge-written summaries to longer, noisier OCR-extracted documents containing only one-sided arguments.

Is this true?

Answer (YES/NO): NO